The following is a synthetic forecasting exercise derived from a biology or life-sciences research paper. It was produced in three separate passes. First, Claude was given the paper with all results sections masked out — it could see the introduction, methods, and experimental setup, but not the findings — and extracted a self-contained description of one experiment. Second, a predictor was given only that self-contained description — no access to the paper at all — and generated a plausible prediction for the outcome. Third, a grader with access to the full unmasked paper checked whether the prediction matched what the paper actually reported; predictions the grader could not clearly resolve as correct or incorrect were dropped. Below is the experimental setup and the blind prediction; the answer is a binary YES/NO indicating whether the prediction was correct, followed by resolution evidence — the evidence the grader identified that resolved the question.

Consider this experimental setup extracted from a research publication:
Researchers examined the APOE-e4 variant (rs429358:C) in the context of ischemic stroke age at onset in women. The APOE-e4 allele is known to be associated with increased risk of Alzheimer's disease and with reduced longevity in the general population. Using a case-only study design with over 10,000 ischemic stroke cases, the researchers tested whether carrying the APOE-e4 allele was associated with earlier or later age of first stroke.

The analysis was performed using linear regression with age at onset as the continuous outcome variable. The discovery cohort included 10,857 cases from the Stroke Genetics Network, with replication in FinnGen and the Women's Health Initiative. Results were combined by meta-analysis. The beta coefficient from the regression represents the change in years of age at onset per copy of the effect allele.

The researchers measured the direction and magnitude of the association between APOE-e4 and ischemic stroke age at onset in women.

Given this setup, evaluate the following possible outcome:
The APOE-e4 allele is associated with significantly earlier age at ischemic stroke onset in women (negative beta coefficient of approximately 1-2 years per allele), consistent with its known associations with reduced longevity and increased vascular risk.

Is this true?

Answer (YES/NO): YES